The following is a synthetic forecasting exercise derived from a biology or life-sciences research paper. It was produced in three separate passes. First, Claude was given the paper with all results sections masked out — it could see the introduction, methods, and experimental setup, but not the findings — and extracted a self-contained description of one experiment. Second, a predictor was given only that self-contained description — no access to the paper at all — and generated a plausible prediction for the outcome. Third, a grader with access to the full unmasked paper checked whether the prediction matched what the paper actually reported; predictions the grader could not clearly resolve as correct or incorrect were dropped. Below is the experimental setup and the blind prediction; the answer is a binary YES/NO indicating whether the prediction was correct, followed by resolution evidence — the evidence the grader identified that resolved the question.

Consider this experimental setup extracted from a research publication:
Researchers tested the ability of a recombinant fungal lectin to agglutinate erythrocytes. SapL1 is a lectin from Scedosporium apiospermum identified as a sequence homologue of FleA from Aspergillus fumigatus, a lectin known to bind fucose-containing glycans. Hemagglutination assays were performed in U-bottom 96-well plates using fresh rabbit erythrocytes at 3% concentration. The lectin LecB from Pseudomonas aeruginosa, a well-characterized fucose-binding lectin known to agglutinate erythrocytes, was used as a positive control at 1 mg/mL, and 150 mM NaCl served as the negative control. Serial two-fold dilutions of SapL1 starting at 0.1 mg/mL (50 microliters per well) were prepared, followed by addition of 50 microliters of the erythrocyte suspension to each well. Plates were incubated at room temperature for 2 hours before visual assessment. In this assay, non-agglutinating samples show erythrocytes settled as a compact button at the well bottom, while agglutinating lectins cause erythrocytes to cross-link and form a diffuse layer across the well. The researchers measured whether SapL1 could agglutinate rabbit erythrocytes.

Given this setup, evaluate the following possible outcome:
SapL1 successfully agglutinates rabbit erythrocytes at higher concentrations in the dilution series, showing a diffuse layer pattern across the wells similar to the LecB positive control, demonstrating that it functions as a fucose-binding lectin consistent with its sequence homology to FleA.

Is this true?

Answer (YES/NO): YES